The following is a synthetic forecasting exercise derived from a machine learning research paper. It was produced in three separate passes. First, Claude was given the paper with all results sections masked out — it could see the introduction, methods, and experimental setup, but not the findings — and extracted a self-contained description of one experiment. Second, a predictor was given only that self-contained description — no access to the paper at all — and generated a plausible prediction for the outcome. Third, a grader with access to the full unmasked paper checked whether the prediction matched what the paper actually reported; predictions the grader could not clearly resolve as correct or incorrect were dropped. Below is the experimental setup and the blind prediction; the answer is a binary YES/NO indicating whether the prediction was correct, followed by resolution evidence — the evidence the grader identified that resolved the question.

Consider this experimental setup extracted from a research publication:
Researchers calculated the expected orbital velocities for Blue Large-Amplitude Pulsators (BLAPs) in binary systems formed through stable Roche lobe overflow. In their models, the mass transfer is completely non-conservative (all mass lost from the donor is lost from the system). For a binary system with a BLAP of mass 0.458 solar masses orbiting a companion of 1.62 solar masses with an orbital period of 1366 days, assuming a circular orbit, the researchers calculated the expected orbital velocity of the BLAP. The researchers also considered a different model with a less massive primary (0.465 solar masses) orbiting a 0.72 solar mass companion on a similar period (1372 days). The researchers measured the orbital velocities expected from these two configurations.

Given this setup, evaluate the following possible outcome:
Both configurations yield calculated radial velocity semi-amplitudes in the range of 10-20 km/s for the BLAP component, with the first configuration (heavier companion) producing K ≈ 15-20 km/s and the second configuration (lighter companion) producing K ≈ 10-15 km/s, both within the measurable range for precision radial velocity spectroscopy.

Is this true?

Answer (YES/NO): YES